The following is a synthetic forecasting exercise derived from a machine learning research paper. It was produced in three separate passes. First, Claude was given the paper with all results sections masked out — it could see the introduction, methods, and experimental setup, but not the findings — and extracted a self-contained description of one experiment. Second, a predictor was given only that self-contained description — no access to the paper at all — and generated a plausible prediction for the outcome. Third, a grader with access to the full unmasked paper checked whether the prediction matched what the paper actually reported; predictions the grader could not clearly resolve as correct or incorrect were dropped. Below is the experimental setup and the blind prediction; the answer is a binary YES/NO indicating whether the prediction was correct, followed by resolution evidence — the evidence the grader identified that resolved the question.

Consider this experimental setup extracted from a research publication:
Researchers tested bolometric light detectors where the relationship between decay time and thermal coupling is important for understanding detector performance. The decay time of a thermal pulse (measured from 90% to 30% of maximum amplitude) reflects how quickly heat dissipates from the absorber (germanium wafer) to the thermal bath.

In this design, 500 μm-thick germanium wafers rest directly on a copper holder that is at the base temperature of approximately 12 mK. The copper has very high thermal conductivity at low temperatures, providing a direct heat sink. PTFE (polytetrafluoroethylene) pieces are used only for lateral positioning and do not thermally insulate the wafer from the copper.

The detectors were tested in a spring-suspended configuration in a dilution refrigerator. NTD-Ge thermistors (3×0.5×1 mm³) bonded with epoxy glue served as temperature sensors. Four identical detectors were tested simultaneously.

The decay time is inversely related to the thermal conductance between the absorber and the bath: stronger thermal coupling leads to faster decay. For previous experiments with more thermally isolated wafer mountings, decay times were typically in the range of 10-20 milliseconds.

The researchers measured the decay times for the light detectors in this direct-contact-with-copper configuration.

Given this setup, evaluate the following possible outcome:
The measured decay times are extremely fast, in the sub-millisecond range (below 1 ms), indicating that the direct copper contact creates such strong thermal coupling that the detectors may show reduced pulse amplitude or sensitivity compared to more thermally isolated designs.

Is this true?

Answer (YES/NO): NO